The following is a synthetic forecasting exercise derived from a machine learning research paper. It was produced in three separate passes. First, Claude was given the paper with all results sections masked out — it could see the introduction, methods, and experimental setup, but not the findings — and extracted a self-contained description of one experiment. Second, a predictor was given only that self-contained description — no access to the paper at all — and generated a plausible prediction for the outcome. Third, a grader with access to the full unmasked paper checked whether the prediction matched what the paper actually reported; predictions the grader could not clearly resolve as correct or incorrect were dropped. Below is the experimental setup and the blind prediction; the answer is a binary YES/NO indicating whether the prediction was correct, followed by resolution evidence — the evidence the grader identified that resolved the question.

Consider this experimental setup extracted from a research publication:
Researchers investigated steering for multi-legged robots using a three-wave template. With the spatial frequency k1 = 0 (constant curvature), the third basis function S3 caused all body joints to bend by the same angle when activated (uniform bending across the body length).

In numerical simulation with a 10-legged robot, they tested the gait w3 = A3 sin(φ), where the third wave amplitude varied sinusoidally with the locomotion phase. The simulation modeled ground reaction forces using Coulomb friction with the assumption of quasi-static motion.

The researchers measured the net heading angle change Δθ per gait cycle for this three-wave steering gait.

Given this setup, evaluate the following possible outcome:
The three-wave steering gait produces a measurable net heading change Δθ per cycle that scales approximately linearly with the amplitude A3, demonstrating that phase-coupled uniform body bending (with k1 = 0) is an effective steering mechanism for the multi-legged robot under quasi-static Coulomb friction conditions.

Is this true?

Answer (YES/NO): YES